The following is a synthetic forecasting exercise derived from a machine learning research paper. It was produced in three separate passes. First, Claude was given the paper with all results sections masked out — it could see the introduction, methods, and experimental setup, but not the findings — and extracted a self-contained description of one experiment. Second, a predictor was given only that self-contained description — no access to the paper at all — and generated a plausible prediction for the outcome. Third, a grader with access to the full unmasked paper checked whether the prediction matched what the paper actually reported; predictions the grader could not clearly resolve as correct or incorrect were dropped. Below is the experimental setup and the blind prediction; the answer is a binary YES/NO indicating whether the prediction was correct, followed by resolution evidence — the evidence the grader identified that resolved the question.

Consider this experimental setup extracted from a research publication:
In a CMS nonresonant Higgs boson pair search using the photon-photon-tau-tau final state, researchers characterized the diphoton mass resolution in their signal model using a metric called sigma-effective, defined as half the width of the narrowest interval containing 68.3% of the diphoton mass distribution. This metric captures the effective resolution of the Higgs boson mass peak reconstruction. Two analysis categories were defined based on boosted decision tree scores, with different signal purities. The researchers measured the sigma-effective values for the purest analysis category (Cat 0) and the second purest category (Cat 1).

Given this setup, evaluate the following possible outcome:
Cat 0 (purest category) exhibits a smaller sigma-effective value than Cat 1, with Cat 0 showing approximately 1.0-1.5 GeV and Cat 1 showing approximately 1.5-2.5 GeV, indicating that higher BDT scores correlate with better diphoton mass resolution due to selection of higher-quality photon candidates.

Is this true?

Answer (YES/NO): NO